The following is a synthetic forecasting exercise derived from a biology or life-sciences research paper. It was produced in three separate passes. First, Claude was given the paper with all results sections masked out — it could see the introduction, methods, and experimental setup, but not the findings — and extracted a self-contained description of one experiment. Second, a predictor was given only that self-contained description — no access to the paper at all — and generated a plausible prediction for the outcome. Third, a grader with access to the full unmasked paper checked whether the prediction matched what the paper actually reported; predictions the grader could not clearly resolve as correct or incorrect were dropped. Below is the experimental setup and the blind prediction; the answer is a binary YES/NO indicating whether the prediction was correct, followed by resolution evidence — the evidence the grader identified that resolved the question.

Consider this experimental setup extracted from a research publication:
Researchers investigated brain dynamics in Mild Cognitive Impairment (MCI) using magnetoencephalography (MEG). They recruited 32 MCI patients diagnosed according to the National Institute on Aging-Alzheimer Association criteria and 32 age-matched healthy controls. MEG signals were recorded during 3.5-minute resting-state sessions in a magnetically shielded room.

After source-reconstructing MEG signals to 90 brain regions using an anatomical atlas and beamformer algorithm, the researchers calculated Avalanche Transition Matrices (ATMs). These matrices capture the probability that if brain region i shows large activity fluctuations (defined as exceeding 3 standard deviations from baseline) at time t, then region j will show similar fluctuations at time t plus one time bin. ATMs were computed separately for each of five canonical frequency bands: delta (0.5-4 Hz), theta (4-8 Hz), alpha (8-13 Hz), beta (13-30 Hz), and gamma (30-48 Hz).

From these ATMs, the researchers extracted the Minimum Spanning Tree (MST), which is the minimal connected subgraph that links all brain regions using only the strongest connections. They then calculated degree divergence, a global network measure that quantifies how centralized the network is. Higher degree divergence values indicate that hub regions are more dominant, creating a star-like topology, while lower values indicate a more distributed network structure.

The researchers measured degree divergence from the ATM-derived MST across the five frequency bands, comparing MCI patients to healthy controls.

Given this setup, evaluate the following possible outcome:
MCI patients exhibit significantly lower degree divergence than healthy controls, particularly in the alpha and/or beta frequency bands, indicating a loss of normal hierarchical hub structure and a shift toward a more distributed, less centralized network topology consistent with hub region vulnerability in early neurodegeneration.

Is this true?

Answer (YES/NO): NO